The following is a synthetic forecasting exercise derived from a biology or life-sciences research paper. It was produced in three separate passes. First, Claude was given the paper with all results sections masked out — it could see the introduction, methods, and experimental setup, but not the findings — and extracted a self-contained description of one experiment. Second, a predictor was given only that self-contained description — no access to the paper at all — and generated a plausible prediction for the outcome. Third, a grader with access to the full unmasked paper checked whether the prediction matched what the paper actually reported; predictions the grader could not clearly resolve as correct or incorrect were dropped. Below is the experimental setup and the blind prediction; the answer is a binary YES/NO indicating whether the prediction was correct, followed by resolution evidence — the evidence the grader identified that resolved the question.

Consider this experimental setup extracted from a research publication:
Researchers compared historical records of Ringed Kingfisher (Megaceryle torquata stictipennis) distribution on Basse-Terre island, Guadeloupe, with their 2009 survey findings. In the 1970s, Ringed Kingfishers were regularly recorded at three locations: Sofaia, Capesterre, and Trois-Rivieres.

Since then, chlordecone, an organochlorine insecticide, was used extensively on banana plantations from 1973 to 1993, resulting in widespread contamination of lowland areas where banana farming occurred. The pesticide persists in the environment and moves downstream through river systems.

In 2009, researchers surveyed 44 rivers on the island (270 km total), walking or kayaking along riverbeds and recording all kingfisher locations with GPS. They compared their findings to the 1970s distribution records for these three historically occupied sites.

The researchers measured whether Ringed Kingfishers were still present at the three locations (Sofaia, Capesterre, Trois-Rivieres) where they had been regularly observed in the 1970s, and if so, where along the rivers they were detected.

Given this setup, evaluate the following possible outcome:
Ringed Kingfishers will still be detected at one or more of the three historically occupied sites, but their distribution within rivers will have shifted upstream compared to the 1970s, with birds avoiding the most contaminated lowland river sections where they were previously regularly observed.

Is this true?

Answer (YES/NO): YES